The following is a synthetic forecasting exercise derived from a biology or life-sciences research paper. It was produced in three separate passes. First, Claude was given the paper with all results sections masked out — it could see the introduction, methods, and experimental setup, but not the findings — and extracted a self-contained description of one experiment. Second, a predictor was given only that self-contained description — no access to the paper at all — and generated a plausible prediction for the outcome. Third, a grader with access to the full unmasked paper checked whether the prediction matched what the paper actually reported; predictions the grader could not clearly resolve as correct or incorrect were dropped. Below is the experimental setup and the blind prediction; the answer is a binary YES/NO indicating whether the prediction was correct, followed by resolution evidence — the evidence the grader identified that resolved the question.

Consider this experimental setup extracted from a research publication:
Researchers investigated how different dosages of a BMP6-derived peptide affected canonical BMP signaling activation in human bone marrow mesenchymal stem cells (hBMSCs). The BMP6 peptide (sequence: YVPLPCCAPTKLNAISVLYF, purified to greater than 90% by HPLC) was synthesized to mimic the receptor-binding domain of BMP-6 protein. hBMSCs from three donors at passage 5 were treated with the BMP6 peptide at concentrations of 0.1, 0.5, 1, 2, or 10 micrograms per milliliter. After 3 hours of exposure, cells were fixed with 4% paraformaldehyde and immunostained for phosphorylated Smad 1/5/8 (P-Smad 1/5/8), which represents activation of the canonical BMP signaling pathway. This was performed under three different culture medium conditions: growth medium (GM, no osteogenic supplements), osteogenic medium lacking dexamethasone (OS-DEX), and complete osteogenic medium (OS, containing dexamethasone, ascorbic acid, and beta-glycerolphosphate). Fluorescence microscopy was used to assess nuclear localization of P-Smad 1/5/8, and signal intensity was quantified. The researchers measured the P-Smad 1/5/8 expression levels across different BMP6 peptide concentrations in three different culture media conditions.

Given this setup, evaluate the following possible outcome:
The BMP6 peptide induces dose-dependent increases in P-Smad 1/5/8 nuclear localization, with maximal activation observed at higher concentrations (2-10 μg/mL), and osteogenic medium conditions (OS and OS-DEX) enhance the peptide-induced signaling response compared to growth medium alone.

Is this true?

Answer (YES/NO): NO